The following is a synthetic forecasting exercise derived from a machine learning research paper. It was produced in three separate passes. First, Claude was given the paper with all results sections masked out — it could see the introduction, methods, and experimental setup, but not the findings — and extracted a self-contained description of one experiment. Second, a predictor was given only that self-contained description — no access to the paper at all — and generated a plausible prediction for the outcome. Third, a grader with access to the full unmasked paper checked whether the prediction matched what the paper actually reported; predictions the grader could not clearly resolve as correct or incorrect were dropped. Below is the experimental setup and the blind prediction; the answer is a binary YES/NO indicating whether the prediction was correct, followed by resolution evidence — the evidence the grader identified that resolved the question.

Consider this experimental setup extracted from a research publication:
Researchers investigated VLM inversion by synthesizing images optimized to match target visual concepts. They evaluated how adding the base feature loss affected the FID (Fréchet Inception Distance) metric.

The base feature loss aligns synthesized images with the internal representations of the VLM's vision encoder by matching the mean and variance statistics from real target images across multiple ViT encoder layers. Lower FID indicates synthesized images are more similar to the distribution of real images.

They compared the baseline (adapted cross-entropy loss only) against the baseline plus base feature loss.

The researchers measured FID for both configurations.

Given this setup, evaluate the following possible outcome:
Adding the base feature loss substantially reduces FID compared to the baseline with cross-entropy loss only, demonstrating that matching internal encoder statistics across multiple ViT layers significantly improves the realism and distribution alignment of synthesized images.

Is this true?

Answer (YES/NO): NO